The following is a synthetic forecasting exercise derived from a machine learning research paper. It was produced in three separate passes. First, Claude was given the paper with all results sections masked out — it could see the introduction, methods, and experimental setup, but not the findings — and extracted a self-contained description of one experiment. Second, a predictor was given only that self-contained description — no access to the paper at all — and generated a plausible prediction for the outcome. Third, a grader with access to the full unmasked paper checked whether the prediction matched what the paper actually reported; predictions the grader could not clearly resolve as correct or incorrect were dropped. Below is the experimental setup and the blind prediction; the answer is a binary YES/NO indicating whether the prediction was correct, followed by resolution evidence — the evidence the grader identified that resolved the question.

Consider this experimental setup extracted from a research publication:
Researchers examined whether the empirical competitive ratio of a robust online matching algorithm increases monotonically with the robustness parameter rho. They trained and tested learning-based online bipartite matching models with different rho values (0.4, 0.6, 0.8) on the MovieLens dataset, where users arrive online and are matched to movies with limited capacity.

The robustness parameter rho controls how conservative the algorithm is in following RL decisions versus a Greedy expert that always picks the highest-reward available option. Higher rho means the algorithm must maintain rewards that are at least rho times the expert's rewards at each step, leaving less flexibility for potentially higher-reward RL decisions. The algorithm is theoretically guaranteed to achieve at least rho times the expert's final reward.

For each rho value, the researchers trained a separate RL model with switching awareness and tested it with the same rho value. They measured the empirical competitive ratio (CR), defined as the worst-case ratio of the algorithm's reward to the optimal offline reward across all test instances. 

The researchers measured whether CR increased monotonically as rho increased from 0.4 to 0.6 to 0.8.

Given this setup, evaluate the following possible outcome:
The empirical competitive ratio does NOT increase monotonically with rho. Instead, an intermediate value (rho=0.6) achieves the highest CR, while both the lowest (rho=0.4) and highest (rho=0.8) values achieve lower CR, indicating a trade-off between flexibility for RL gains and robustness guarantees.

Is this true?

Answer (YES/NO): NO